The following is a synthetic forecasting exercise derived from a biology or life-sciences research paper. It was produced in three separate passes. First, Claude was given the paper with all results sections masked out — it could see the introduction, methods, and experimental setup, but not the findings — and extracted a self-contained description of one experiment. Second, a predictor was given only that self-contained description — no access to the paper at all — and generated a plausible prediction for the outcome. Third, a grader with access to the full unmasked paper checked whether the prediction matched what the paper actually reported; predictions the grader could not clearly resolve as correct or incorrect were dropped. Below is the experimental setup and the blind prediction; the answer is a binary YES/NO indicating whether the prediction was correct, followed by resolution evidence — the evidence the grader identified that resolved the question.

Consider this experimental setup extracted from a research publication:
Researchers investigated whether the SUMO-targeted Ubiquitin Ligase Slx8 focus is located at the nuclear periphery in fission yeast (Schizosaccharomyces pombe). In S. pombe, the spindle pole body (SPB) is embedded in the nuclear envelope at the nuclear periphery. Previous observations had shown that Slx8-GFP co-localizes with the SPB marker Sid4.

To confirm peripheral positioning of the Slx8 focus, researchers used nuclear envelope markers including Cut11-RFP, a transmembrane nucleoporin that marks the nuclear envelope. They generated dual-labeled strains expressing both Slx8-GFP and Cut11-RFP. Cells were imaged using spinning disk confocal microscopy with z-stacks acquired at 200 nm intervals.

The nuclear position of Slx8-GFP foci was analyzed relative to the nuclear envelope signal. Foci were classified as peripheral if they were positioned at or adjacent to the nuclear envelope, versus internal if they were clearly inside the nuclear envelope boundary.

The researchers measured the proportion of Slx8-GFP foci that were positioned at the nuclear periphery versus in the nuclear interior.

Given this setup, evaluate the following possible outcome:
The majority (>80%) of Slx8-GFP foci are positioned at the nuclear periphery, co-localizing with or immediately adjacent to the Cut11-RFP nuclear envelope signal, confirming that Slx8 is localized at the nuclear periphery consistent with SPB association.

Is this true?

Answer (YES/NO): NO